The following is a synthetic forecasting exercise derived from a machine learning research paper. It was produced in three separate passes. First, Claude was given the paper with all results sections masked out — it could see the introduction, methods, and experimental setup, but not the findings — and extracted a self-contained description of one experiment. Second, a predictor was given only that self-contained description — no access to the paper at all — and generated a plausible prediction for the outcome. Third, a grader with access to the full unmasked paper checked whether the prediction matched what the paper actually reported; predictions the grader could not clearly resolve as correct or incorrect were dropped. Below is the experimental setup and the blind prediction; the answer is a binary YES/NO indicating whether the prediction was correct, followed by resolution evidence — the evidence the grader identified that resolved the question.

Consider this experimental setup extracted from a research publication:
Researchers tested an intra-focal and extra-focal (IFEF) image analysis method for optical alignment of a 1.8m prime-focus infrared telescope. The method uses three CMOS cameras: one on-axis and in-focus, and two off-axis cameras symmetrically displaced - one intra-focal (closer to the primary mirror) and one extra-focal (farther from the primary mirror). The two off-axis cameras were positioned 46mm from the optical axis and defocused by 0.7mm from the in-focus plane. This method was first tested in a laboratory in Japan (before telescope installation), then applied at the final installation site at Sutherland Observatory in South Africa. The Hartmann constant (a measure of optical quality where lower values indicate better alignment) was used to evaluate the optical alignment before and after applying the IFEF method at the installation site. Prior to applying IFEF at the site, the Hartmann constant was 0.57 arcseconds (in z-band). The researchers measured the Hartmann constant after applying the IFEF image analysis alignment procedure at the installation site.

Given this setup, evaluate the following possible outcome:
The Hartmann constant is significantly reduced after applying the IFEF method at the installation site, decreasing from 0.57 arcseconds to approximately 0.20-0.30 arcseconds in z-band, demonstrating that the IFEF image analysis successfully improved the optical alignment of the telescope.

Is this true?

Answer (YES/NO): NO